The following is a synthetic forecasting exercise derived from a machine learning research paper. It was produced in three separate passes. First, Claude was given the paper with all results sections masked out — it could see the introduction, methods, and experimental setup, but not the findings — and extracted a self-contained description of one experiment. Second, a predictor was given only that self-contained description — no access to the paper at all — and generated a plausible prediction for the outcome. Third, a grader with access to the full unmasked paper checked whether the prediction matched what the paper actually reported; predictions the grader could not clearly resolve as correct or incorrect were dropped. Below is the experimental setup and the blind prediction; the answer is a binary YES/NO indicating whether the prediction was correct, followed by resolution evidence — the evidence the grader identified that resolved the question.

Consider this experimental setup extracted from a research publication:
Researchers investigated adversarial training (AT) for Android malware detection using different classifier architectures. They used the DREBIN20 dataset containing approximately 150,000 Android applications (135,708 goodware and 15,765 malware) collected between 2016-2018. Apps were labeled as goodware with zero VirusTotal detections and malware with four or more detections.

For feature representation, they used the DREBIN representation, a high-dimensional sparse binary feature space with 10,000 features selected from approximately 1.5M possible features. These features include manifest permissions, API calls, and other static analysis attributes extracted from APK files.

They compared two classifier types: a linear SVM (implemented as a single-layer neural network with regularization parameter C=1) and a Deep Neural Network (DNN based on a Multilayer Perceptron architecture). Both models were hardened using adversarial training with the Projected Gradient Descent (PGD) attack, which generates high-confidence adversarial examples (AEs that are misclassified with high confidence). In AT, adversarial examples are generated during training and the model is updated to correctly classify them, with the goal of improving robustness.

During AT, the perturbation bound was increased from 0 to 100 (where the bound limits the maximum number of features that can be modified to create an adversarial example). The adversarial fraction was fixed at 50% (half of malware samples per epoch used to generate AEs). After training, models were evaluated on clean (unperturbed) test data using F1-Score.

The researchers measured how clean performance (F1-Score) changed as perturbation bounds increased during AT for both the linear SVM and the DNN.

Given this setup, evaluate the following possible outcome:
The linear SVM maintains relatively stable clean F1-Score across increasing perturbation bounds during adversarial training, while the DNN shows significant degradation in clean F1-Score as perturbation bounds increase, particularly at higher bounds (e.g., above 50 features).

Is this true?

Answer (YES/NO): NO